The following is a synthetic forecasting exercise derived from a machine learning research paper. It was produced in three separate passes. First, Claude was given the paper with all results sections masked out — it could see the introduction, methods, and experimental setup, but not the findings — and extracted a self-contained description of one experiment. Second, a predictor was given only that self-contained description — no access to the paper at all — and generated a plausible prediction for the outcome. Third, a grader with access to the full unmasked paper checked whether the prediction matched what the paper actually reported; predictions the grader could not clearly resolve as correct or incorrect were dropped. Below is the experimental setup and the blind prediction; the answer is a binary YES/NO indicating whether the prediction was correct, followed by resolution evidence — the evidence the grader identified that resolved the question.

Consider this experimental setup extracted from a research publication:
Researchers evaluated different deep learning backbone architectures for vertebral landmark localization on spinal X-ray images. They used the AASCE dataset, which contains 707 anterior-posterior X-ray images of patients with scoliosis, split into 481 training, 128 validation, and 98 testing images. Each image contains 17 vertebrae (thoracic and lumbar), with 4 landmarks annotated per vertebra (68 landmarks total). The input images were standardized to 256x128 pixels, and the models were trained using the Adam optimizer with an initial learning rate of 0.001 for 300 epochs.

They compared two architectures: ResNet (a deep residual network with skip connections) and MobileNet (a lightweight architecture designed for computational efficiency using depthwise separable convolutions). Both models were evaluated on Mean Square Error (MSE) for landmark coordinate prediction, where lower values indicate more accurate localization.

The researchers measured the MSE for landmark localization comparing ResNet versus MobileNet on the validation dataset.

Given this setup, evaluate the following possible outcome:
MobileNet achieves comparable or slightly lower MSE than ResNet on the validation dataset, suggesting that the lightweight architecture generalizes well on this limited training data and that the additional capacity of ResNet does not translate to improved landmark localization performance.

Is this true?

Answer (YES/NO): NO